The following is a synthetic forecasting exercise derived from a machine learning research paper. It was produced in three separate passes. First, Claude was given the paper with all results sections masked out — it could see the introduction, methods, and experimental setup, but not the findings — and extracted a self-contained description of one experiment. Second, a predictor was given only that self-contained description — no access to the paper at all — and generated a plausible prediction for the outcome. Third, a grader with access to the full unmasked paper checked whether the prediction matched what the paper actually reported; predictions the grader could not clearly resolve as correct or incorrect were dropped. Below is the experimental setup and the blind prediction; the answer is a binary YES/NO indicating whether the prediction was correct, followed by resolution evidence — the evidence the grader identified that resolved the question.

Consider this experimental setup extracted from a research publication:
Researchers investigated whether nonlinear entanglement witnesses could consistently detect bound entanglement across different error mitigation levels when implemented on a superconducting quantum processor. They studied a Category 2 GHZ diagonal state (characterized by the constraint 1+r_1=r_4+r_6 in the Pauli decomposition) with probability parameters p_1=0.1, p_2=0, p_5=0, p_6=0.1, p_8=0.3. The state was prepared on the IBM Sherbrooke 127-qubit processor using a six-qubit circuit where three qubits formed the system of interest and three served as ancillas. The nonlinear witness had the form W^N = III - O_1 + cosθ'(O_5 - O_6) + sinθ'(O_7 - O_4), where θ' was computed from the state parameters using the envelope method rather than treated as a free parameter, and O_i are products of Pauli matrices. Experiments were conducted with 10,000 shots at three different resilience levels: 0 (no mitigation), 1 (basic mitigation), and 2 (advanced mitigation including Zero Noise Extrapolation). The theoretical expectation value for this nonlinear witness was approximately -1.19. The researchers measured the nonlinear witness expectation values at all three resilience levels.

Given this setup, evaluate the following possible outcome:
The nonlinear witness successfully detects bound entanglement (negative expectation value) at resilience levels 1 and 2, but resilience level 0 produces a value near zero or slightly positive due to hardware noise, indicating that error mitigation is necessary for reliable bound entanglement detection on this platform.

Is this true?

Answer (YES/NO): NO